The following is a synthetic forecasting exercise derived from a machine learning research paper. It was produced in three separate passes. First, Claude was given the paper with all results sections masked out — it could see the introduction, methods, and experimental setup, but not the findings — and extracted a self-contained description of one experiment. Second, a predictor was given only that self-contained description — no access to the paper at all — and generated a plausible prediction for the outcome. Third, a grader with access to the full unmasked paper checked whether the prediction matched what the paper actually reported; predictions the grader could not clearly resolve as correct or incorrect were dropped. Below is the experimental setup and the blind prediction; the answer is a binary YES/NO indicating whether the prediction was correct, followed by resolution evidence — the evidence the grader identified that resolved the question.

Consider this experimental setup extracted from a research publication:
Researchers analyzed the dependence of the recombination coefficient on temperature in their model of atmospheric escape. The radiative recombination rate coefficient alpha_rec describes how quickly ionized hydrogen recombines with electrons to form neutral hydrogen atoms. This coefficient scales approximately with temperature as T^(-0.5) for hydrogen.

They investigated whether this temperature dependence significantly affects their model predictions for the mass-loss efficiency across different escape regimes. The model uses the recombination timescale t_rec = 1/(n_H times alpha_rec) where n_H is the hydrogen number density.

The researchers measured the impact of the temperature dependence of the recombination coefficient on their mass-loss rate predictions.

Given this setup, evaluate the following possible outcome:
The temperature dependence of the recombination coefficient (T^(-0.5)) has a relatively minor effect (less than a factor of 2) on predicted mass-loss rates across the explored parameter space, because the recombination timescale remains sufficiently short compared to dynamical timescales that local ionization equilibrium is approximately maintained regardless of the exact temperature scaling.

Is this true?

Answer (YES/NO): YES